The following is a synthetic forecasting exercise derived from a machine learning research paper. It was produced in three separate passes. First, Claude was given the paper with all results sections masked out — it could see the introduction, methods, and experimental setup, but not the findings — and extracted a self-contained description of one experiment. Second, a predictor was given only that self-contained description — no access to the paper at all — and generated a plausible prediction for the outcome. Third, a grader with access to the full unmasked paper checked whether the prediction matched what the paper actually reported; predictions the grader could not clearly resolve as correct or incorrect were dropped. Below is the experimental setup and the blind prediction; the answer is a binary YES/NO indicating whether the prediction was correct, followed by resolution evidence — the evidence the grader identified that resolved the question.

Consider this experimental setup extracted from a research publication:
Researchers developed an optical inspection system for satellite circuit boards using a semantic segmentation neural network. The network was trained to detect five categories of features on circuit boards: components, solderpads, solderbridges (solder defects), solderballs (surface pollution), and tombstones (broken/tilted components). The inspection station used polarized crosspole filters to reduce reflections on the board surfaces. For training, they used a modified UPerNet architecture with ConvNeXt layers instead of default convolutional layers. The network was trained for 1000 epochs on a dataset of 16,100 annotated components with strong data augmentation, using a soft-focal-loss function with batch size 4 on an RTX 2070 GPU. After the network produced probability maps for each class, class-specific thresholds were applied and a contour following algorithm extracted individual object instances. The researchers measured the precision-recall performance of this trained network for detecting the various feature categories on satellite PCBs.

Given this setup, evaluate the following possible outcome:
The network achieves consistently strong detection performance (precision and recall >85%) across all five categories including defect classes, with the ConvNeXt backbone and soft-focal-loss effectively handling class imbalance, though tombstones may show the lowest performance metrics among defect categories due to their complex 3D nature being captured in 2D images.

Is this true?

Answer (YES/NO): NO